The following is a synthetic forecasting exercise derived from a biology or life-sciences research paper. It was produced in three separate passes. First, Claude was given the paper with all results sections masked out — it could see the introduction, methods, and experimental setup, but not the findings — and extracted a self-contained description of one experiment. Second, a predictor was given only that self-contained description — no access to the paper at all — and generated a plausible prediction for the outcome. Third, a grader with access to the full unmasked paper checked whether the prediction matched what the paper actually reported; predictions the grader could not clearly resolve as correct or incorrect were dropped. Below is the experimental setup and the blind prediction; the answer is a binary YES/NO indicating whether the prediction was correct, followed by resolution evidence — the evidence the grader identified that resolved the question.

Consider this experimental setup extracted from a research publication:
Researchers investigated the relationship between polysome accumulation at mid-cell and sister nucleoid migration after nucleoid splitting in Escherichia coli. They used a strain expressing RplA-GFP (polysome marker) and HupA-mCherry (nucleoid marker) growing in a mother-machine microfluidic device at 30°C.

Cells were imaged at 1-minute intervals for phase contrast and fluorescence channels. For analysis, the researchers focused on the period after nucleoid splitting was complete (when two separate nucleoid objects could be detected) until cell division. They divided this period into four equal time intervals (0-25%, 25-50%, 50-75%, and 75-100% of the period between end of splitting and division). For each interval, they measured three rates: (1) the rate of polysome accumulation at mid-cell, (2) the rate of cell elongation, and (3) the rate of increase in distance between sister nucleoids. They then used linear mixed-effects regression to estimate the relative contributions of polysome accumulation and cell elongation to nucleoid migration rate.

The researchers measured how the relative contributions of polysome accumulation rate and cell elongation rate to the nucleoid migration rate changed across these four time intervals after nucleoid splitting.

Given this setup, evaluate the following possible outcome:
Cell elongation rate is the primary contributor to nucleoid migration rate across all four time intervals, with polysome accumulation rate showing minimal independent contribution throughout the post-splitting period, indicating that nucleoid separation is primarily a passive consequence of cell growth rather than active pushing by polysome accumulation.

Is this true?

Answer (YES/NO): NO